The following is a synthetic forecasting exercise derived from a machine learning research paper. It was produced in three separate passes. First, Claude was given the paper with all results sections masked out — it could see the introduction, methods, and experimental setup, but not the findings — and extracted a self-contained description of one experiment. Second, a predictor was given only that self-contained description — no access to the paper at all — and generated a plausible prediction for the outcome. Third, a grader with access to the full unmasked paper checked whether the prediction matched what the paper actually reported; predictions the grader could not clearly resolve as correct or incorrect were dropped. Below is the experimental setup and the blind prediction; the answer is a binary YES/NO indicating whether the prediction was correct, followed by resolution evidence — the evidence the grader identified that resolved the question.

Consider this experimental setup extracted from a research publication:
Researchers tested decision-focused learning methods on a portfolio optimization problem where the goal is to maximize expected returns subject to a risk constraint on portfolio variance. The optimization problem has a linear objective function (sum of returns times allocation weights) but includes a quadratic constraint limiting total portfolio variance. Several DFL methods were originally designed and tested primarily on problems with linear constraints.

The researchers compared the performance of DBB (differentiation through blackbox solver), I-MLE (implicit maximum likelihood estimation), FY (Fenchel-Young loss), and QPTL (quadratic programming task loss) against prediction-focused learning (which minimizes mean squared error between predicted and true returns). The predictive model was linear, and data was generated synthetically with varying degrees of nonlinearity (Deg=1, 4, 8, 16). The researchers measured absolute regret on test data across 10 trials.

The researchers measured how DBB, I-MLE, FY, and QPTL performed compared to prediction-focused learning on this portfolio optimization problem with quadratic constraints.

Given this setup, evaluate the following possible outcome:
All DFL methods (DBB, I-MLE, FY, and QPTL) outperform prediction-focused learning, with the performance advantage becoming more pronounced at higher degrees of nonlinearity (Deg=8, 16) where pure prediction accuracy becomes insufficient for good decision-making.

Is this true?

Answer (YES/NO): NO